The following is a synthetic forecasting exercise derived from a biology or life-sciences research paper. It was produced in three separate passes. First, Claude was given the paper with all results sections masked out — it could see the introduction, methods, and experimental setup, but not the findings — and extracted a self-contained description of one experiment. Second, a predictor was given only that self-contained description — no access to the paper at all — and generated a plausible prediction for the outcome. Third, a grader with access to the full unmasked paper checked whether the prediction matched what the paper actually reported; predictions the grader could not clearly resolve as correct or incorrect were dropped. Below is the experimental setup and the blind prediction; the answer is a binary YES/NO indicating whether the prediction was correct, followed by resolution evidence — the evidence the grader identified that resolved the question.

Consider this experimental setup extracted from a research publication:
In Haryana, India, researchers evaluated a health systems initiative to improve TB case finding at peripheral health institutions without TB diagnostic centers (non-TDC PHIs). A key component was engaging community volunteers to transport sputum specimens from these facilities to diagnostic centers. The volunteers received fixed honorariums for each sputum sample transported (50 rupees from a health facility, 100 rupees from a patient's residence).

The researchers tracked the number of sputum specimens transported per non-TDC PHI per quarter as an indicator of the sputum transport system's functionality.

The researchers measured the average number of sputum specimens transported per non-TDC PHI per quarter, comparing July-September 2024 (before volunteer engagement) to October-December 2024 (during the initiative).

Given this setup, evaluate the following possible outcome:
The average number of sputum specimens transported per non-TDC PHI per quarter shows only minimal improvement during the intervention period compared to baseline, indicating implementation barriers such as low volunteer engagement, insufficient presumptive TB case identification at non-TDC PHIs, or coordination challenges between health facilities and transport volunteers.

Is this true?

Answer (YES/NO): NO